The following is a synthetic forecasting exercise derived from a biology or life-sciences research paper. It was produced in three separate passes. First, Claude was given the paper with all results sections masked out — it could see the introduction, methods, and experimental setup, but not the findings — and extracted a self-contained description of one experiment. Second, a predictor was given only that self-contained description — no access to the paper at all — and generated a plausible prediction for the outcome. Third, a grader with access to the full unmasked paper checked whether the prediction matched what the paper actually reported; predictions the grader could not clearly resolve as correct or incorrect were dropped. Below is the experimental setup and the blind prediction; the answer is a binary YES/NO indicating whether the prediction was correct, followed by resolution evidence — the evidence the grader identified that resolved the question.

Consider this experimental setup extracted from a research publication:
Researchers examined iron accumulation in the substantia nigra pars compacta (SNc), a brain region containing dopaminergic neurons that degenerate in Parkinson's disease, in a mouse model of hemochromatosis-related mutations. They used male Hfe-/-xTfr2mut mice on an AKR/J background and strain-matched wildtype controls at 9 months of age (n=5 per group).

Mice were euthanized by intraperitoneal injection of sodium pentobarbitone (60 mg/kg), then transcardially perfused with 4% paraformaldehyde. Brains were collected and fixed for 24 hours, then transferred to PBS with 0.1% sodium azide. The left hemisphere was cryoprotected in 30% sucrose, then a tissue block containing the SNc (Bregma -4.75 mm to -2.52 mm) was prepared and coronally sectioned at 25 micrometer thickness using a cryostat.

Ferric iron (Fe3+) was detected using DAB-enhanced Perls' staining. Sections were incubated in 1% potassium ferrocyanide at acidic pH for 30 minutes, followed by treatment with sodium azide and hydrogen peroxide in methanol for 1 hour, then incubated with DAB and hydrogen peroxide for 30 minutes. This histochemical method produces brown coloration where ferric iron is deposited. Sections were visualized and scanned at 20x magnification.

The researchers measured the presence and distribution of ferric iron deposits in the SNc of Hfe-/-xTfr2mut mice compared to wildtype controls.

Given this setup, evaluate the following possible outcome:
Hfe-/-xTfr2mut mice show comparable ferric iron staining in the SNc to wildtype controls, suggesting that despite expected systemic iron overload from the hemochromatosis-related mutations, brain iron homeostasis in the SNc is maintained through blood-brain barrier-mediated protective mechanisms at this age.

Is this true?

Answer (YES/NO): NO